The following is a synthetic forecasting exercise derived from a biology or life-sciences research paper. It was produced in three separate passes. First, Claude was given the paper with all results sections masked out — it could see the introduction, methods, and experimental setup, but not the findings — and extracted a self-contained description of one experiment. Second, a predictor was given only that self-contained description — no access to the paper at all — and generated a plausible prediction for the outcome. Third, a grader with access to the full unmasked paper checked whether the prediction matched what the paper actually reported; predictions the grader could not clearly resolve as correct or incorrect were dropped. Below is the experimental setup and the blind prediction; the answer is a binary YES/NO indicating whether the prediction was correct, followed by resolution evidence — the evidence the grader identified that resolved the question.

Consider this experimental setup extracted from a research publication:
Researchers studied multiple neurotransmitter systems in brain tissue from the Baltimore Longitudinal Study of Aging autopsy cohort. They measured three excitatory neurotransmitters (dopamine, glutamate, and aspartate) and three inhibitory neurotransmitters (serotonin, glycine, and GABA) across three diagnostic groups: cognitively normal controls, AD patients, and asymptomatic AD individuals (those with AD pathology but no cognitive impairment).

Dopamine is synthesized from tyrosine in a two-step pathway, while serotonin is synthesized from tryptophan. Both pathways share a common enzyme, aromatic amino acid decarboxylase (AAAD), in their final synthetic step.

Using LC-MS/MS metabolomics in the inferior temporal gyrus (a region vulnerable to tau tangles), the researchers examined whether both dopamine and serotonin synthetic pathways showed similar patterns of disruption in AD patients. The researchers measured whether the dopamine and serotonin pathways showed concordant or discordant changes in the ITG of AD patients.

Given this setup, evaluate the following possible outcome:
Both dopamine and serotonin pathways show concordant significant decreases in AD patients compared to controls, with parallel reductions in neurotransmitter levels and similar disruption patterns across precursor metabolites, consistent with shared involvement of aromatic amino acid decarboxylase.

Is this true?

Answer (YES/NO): NO